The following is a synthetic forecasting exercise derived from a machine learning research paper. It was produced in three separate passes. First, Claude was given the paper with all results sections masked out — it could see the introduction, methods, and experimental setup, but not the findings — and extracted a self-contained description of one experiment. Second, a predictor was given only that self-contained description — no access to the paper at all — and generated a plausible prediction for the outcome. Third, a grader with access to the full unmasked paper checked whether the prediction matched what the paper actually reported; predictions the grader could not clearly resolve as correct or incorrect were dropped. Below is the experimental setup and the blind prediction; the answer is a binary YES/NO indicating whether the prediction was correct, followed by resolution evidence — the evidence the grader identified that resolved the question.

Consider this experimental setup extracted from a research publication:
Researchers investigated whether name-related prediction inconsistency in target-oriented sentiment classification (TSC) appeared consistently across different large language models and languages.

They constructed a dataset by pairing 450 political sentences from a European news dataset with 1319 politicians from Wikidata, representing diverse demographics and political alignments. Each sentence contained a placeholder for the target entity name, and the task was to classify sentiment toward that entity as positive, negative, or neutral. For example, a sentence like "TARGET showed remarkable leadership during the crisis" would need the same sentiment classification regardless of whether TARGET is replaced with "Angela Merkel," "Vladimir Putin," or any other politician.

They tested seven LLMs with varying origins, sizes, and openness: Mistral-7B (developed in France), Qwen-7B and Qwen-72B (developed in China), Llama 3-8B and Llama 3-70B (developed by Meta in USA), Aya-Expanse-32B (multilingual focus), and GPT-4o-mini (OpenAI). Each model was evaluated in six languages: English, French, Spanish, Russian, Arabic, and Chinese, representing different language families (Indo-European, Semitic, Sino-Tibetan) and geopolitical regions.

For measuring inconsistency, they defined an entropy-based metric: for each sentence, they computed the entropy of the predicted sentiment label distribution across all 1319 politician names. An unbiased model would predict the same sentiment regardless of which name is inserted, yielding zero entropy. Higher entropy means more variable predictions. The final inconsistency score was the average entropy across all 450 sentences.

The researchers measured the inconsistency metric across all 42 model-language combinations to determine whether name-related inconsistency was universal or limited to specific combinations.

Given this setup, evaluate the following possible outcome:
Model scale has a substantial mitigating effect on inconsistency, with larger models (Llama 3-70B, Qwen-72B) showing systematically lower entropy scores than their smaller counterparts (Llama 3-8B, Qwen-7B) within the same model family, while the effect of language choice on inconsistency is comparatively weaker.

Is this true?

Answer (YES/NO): NO